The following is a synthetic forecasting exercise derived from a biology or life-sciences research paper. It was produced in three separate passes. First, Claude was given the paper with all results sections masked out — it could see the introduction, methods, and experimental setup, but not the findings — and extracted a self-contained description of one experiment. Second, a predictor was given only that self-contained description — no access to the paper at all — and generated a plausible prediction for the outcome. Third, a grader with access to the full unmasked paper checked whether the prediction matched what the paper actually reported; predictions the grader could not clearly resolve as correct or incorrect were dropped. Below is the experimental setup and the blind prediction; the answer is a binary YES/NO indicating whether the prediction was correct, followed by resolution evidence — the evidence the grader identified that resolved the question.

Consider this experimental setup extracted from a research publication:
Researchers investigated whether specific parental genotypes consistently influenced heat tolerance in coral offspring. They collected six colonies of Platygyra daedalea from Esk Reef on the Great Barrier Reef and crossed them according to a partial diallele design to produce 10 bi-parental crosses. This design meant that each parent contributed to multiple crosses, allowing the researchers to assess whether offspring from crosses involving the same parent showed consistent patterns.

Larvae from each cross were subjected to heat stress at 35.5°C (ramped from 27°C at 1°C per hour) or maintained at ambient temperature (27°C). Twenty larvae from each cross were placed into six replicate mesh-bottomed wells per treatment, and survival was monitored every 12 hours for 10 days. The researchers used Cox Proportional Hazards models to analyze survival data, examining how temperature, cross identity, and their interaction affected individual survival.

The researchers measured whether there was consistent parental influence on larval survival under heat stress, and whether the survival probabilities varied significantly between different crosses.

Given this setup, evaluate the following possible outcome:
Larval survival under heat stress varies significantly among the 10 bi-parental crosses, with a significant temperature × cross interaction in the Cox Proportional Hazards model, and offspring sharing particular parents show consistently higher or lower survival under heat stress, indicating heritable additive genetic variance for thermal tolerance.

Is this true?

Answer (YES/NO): YES